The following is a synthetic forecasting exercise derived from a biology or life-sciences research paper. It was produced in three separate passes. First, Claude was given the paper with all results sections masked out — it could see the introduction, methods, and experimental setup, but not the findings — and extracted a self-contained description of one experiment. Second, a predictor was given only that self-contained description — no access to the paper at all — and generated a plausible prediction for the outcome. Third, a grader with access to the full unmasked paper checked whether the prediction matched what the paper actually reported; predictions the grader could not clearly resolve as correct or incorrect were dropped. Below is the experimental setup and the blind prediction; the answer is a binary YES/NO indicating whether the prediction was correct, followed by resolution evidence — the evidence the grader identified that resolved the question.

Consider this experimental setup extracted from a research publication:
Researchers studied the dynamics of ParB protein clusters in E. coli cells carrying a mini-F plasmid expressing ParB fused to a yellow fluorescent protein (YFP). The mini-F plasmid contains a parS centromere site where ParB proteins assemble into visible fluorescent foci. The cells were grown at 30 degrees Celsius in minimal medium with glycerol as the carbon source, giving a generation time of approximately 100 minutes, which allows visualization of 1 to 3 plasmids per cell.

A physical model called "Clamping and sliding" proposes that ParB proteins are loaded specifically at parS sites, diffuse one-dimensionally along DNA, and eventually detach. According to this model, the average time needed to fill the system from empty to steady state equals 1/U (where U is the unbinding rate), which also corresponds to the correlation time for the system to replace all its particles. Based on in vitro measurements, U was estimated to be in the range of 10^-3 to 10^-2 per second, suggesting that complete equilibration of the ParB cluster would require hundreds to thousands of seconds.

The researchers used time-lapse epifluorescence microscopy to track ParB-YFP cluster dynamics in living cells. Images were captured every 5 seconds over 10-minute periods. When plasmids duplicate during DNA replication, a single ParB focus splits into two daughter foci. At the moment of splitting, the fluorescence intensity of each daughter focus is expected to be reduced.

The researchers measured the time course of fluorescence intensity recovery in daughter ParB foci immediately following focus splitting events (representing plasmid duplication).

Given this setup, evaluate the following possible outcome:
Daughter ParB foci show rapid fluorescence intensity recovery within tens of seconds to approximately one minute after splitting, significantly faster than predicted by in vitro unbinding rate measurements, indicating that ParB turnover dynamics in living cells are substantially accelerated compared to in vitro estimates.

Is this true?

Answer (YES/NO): YES